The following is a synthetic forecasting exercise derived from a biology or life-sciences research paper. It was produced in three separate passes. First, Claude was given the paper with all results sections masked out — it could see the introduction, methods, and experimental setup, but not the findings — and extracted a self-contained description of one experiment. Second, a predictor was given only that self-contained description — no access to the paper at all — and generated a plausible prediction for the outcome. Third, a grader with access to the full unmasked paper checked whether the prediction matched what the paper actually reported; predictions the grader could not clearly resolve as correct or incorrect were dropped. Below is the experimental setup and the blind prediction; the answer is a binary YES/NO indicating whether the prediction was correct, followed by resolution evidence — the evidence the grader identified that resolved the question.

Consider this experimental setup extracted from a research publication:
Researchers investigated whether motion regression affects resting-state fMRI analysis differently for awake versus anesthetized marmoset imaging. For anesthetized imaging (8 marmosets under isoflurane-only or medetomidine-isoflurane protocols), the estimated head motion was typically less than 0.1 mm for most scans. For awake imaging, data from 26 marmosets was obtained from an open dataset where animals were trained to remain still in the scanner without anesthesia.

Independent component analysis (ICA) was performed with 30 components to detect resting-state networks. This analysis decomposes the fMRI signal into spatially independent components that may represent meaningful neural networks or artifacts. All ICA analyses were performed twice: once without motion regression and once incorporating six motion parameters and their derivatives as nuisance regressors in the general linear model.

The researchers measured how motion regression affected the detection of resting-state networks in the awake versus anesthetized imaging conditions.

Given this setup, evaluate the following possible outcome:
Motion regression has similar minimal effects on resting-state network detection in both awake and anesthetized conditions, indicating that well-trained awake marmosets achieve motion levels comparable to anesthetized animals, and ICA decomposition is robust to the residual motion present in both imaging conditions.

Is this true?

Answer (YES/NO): NO